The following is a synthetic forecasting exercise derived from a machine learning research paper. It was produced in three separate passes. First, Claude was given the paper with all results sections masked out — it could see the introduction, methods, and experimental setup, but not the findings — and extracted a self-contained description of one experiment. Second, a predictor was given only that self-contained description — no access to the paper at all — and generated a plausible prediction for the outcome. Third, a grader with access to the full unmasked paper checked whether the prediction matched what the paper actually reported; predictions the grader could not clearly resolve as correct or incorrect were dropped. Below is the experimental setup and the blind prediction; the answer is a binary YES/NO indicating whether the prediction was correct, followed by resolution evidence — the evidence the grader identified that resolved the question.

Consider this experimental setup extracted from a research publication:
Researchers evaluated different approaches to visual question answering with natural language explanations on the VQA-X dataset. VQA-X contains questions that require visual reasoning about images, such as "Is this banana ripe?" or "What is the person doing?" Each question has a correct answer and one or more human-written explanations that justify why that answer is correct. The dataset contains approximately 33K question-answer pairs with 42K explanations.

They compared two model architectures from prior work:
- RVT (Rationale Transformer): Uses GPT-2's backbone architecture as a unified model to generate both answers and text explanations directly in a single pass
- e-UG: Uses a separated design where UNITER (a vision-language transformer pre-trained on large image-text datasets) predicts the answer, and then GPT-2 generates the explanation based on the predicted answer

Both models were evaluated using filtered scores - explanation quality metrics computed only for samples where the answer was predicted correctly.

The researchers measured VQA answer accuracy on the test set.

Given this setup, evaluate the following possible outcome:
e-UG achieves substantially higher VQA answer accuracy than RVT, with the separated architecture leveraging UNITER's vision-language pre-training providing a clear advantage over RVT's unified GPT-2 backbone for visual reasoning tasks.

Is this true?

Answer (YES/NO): YES